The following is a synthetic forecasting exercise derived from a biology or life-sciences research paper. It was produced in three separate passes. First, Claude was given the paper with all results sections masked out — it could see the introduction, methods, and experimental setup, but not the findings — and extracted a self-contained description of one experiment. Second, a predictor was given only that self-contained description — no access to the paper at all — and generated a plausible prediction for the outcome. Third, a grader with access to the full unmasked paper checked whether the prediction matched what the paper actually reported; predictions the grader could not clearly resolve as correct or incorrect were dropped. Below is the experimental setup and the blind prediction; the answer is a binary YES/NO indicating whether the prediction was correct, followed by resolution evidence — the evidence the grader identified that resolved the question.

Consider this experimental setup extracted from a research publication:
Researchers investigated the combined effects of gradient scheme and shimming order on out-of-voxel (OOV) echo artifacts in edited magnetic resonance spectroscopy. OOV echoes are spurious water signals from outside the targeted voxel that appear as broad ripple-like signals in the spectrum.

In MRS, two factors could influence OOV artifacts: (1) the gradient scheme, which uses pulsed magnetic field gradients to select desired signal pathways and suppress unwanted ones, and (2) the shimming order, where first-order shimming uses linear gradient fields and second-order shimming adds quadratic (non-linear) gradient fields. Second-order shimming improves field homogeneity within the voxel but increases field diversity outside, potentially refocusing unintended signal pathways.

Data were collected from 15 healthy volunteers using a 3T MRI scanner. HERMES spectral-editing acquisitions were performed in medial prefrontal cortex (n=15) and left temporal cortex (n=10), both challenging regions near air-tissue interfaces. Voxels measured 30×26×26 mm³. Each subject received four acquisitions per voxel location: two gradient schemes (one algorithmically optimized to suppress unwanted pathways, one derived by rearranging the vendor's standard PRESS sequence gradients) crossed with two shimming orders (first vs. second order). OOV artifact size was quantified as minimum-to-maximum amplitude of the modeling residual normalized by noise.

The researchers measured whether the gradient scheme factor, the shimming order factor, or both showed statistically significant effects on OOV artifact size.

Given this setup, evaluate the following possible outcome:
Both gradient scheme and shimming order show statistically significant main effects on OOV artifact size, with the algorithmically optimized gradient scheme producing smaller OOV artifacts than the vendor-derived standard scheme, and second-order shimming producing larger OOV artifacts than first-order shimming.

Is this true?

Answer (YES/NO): NO